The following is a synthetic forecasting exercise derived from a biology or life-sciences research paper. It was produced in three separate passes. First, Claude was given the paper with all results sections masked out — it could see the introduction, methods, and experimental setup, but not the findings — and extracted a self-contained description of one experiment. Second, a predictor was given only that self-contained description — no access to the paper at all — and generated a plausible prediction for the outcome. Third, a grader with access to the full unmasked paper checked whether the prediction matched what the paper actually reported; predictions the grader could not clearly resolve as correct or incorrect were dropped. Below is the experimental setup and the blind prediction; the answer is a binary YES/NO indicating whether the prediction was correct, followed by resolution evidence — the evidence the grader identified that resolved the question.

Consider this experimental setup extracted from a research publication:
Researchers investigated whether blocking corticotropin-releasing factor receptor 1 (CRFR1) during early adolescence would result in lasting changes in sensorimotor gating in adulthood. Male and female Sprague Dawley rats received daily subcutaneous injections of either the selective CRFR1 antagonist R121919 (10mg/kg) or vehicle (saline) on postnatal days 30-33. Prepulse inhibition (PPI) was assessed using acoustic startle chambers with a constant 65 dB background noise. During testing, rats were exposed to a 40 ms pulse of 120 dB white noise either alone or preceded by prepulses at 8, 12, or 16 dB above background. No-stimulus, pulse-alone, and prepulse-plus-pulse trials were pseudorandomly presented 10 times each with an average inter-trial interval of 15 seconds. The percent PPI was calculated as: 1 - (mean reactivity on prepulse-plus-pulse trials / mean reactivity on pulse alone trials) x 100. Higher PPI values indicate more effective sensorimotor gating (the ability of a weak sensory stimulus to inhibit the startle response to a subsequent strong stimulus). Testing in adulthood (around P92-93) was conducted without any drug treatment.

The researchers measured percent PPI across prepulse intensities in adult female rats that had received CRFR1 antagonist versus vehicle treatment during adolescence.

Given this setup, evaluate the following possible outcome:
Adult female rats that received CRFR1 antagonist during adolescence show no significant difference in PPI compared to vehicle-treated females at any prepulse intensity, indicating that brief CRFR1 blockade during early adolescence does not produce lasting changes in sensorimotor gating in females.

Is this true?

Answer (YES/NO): NO